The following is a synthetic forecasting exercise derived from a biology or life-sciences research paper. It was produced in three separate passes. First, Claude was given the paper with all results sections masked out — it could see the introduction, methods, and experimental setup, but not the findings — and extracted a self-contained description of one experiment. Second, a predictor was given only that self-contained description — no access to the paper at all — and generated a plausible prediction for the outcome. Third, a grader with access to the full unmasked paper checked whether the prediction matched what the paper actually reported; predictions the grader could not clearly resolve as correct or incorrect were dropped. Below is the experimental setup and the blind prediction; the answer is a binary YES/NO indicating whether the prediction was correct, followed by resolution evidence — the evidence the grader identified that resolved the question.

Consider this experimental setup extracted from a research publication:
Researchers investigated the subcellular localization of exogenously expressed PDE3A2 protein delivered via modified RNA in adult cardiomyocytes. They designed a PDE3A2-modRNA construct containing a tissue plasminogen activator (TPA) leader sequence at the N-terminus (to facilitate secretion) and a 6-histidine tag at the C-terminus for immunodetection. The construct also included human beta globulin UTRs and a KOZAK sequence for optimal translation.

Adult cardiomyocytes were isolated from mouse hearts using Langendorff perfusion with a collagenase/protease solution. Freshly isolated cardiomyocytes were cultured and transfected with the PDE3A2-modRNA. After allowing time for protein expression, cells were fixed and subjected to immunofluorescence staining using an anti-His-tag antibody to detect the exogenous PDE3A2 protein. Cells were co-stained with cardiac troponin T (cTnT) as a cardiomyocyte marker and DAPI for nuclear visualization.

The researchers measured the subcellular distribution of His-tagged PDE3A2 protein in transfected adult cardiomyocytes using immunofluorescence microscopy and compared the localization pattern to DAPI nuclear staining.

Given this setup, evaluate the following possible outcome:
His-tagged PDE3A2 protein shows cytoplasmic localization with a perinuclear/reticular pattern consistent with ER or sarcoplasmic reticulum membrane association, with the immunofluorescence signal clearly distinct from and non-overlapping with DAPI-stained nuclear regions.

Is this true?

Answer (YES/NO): NO